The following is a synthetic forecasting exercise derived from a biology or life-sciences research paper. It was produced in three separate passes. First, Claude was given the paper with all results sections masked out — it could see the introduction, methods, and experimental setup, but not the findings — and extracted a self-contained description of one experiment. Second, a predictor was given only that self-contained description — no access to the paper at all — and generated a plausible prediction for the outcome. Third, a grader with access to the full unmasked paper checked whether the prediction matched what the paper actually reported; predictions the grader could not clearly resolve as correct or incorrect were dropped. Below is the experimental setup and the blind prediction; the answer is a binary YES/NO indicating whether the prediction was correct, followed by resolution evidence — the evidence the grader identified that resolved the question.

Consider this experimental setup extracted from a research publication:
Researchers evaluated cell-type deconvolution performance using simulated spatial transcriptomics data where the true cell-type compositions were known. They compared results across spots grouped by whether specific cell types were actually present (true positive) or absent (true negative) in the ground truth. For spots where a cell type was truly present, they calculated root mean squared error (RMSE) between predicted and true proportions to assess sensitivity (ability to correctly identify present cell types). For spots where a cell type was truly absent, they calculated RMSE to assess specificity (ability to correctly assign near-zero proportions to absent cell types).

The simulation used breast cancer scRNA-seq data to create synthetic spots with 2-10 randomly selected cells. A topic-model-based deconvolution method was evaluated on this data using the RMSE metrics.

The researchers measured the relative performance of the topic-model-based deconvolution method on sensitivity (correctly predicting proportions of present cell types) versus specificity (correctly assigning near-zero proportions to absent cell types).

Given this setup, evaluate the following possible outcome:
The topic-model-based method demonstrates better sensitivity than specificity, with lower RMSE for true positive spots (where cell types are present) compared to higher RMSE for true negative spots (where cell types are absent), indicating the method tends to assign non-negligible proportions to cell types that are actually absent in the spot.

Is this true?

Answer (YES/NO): NO